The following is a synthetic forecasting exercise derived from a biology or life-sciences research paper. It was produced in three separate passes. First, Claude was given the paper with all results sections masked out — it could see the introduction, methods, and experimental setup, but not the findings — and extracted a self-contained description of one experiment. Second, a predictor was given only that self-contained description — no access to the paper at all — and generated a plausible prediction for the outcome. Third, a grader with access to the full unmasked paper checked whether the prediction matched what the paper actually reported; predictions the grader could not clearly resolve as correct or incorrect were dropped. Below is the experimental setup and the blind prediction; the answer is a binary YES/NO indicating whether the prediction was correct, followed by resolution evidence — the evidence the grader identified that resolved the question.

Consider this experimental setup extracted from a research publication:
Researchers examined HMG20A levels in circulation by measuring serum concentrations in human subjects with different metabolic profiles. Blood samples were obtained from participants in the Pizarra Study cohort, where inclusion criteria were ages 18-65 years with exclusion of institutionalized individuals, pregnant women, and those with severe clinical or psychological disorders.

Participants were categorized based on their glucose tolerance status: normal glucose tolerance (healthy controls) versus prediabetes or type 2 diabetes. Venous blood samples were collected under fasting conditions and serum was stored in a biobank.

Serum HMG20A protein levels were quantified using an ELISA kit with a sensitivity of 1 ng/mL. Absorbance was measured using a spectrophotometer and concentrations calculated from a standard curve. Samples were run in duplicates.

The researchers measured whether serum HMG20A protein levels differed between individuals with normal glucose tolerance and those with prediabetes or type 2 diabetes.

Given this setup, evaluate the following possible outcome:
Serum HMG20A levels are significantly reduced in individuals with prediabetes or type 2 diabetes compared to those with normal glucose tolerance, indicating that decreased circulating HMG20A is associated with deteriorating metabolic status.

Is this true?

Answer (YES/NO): NO